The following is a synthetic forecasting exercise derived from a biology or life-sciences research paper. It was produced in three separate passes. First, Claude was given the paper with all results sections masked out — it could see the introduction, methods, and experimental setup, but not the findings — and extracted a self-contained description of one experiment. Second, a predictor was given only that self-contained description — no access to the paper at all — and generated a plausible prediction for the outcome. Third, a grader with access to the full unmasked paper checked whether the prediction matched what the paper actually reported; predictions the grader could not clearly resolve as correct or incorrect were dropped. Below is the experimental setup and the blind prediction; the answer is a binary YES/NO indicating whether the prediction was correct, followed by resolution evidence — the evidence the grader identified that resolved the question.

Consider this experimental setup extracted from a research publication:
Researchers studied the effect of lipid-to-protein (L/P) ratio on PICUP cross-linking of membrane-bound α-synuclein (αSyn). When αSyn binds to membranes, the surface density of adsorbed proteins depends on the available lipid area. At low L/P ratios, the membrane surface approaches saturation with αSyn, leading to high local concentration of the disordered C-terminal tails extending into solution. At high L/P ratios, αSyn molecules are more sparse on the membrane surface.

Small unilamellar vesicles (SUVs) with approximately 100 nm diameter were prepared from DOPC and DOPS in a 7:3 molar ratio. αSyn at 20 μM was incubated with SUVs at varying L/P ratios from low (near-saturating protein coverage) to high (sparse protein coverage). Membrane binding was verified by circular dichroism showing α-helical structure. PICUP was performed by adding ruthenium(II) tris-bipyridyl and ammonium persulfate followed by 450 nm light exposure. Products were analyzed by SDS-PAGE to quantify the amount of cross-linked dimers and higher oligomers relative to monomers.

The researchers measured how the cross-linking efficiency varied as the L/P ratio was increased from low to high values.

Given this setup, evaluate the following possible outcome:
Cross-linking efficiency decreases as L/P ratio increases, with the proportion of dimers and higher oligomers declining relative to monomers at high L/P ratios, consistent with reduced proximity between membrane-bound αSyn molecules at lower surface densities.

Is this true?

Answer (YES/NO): NO